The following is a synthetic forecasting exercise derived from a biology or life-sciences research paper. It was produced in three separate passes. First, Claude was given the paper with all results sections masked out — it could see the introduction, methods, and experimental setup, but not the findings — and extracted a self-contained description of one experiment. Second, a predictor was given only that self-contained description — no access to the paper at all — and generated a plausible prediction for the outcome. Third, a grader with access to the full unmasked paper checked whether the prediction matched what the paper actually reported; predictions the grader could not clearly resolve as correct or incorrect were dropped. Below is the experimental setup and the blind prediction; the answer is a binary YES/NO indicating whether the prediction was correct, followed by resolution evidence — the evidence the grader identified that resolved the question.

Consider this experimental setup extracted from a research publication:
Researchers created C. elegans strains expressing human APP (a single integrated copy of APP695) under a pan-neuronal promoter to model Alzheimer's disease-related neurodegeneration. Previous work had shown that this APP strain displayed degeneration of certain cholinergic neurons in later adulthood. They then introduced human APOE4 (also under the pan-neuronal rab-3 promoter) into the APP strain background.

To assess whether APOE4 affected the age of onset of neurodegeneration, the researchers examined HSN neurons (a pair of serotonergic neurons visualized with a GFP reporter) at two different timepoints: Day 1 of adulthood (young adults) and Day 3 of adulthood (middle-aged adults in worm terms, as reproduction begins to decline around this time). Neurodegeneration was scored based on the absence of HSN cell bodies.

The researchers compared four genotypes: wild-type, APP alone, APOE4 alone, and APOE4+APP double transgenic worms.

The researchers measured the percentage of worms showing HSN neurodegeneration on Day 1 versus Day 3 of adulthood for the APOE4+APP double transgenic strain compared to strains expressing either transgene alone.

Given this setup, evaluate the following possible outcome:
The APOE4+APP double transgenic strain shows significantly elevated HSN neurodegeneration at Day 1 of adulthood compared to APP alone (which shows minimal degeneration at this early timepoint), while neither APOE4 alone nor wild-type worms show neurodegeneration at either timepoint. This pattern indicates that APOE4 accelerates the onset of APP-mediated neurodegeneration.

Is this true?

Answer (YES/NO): NO